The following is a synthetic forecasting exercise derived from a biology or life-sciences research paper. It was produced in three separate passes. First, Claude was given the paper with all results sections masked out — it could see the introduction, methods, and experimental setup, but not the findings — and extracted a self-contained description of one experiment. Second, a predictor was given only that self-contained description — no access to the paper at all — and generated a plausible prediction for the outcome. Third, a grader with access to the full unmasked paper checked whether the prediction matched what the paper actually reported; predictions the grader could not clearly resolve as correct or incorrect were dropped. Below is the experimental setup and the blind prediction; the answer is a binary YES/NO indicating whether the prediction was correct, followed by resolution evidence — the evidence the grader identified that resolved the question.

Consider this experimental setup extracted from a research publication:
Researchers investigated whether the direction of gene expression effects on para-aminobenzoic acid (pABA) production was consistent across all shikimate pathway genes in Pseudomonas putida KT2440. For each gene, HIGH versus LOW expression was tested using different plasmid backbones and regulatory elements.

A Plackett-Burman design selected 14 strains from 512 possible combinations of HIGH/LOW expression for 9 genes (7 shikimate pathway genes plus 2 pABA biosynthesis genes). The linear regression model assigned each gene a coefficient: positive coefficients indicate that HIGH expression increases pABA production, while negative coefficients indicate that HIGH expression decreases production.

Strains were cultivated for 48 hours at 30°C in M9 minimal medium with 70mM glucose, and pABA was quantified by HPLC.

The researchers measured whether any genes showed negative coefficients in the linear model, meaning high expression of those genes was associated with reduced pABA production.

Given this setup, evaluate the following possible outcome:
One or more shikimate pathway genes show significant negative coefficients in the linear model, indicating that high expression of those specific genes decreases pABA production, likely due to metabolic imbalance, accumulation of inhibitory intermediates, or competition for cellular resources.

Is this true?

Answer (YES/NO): YES